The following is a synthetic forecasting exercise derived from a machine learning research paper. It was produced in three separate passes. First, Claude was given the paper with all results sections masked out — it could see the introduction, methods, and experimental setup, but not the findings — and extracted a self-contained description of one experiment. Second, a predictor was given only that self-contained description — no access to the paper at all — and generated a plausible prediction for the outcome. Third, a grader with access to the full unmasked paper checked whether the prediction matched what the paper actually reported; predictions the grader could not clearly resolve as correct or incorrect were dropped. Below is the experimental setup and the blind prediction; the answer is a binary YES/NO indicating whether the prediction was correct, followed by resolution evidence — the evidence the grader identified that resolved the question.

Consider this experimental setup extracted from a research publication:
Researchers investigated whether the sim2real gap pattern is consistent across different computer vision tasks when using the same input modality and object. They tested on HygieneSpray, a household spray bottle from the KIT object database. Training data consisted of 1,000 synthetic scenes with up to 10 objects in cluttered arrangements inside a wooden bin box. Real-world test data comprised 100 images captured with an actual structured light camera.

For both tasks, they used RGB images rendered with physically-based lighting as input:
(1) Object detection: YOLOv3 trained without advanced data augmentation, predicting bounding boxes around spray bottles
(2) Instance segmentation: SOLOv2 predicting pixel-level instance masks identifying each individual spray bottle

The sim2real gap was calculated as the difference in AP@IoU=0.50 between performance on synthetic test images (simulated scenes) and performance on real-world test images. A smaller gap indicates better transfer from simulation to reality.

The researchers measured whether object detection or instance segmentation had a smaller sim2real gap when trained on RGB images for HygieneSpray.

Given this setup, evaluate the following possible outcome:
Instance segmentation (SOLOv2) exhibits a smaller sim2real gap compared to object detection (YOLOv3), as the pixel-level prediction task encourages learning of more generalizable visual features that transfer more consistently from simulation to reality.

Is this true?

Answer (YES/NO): YES